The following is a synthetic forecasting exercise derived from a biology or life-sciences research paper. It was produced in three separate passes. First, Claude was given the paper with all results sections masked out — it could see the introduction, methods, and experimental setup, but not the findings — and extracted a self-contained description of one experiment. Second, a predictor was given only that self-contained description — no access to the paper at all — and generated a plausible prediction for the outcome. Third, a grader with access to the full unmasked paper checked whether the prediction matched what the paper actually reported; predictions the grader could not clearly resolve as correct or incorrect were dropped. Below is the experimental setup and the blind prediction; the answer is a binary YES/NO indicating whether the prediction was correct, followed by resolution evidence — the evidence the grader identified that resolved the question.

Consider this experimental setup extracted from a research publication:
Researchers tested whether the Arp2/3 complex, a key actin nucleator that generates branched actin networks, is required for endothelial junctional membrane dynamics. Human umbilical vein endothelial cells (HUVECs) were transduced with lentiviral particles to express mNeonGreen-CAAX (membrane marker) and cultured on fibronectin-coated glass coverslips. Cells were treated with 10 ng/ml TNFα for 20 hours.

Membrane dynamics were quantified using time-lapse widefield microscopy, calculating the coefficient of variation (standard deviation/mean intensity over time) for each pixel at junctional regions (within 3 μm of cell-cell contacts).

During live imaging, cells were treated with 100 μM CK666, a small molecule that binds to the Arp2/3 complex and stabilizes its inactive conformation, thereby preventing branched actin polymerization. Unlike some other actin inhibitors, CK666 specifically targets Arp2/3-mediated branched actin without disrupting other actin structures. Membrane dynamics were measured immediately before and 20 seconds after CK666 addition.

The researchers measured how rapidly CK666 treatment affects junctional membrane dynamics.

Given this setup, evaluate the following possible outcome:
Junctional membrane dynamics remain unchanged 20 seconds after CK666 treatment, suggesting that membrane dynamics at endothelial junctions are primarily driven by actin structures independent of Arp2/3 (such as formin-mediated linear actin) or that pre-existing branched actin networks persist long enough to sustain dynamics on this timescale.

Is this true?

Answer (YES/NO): NO